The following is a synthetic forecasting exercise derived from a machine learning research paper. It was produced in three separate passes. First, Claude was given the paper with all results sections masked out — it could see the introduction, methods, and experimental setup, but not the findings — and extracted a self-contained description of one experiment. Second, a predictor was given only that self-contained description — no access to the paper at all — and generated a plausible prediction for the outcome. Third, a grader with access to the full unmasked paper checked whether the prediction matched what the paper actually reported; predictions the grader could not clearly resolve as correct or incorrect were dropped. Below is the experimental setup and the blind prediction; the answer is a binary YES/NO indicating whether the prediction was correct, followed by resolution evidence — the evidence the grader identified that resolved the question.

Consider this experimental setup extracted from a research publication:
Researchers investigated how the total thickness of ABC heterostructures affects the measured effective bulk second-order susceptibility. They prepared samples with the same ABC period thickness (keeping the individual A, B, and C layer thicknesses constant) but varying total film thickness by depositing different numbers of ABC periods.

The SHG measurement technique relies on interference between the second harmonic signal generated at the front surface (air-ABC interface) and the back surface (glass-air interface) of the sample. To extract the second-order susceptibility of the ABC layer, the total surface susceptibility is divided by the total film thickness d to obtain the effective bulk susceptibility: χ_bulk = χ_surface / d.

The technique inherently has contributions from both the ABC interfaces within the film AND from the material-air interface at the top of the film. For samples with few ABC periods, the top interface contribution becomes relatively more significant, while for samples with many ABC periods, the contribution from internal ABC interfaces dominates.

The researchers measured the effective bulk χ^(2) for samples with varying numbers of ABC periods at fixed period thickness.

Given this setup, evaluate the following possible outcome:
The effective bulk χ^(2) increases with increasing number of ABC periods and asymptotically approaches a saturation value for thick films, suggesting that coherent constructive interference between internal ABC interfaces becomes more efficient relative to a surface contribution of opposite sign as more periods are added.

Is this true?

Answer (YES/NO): NO